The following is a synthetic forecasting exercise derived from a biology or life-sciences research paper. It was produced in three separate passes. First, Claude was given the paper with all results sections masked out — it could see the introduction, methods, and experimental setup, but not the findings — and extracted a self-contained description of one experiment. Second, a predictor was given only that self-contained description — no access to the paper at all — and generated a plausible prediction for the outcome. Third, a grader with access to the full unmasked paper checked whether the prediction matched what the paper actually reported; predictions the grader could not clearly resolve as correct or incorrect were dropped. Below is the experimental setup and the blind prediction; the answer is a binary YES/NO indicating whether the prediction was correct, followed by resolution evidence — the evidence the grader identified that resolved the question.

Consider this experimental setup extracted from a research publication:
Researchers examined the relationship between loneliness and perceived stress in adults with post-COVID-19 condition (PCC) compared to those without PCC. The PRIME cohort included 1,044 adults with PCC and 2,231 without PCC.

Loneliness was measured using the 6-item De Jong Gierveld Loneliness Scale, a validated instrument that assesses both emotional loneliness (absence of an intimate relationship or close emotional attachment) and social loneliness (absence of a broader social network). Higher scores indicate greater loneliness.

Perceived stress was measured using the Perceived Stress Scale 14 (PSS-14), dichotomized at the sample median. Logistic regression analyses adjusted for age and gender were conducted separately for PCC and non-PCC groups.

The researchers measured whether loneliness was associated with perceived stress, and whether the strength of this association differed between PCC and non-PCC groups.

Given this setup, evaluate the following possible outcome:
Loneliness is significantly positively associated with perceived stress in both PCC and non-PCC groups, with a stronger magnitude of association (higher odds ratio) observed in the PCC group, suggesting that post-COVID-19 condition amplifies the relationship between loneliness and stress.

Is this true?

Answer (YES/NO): NO